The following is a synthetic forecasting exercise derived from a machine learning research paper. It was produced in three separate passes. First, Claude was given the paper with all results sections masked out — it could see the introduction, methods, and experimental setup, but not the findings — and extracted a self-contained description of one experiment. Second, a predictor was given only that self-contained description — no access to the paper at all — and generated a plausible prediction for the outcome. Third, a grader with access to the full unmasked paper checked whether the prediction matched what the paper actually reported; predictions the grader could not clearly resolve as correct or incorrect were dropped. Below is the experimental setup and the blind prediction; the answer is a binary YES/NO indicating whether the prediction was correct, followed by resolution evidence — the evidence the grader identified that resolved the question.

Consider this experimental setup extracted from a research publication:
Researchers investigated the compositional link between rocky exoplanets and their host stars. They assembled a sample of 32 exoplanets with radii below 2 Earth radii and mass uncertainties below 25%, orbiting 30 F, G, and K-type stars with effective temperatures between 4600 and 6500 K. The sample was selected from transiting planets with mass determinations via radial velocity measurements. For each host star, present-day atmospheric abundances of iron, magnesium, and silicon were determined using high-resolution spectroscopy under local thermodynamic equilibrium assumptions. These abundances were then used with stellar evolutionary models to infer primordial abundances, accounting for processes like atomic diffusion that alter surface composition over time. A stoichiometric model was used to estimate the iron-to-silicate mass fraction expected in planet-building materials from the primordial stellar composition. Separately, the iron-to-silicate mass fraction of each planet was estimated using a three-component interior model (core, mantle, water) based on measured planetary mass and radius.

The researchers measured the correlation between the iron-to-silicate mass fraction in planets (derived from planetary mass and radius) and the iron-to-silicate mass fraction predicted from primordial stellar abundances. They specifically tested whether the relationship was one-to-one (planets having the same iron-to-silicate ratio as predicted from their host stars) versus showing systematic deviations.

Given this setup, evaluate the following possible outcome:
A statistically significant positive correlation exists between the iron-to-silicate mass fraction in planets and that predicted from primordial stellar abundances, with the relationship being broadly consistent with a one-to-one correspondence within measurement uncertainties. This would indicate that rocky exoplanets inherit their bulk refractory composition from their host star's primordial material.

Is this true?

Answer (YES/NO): NO